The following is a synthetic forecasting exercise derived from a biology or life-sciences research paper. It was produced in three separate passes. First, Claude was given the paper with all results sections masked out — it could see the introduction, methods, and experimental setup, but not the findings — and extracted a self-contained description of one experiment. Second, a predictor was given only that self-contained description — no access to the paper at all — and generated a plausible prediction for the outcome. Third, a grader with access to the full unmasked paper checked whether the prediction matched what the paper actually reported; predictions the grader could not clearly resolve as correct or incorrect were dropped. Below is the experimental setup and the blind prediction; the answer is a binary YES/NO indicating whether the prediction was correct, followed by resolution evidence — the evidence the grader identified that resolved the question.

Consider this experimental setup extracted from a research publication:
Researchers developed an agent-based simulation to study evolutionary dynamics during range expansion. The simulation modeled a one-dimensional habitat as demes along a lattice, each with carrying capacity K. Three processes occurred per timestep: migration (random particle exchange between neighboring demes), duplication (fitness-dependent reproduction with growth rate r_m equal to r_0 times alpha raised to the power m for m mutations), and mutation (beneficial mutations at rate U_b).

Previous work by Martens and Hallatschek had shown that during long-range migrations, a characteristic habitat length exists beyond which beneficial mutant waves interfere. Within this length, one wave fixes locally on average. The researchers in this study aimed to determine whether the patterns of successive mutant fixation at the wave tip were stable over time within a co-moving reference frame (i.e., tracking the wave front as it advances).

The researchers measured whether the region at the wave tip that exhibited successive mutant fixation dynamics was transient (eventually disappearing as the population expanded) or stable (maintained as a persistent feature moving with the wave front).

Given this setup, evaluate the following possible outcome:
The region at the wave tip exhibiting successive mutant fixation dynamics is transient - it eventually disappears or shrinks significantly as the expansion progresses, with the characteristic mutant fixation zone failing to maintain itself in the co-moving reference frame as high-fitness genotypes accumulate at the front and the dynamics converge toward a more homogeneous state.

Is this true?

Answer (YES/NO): NO